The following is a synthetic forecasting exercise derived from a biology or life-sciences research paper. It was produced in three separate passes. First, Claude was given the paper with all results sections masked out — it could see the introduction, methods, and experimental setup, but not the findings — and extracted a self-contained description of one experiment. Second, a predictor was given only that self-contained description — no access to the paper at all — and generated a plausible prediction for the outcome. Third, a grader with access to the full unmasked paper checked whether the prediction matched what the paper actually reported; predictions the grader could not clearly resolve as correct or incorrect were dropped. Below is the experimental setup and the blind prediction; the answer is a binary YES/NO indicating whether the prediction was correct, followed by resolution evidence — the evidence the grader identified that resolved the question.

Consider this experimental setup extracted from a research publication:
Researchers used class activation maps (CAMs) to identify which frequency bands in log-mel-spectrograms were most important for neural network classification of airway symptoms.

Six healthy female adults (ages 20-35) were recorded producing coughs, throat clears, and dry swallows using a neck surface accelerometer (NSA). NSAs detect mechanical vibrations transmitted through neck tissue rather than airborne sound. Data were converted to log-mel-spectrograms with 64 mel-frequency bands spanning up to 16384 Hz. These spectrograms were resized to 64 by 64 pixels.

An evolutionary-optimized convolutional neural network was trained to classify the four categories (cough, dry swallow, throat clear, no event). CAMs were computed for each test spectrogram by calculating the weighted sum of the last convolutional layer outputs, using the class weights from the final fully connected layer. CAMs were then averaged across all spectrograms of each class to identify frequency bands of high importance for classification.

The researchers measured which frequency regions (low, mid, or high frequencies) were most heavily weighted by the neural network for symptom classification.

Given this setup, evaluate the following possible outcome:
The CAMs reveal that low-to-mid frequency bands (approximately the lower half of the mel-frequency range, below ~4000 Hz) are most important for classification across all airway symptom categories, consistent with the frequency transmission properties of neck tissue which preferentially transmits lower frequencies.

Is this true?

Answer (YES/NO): NO